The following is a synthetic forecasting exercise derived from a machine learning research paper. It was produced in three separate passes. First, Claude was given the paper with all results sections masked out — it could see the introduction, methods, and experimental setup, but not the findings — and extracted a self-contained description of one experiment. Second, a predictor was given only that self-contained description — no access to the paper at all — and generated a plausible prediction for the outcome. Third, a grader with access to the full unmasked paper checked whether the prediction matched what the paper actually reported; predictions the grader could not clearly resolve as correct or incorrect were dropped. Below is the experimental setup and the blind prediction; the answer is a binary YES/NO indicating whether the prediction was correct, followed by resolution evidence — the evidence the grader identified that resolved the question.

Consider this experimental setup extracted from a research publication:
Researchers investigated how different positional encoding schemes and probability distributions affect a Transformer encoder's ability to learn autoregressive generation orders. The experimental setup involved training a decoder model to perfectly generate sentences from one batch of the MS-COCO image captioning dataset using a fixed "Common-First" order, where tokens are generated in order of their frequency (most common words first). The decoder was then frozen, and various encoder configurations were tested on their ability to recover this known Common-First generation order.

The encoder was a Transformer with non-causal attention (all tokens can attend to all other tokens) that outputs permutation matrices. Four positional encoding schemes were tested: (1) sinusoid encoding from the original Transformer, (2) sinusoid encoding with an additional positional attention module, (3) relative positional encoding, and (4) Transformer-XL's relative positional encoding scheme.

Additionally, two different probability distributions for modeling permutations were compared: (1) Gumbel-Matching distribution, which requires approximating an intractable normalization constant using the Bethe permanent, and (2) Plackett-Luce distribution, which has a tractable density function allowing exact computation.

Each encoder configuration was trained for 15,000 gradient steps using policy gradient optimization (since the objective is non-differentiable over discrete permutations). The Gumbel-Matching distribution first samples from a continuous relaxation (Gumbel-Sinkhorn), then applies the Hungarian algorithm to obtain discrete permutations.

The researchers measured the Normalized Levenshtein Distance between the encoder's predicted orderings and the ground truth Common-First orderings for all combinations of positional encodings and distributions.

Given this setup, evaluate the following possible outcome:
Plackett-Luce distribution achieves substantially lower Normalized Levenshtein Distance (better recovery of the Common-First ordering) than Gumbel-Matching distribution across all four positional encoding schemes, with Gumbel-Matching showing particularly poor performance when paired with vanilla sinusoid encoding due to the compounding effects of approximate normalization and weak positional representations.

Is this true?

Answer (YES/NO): NO